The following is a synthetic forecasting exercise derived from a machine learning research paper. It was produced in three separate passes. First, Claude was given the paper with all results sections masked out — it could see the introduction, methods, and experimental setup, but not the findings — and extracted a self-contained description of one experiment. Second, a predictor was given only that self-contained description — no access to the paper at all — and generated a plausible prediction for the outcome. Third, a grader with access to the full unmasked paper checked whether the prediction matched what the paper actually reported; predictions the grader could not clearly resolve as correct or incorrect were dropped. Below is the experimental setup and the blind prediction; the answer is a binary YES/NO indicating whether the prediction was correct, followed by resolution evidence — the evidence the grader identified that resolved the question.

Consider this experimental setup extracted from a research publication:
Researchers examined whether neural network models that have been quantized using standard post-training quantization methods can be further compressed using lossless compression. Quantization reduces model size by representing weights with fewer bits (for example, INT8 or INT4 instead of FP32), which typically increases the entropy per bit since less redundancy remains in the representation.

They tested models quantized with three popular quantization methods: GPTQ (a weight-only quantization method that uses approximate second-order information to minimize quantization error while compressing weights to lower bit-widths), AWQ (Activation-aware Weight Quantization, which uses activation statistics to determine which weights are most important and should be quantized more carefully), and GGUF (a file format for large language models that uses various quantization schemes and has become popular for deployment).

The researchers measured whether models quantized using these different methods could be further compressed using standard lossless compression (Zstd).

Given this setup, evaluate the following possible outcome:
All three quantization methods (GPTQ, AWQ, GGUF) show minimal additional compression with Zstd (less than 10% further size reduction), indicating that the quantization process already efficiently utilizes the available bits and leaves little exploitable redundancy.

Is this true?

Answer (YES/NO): NO